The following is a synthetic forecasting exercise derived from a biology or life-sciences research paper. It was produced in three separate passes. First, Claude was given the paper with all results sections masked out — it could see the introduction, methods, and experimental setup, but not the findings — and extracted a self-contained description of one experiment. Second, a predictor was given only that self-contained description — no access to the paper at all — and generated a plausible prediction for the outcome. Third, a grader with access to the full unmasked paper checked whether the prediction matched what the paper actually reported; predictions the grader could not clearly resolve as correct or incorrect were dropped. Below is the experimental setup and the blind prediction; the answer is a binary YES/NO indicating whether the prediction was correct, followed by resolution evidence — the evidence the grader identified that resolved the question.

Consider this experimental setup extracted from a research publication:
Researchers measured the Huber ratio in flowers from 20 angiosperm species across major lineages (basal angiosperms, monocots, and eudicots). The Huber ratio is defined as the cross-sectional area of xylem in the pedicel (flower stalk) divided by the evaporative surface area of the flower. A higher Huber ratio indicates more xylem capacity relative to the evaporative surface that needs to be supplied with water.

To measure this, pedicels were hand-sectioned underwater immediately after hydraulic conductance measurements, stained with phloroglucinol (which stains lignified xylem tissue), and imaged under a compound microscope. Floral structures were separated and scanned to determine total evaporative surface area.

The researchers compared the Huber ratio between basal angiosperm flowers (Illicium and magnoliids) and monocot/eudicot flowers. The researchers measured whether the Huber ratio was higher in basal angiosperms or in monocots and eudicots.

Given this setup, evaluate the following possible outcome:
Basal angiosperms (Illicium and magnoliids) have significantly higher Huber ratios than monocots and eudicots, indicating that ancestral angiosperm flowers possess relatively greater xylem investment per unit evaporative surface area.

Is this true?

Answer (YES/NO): NO